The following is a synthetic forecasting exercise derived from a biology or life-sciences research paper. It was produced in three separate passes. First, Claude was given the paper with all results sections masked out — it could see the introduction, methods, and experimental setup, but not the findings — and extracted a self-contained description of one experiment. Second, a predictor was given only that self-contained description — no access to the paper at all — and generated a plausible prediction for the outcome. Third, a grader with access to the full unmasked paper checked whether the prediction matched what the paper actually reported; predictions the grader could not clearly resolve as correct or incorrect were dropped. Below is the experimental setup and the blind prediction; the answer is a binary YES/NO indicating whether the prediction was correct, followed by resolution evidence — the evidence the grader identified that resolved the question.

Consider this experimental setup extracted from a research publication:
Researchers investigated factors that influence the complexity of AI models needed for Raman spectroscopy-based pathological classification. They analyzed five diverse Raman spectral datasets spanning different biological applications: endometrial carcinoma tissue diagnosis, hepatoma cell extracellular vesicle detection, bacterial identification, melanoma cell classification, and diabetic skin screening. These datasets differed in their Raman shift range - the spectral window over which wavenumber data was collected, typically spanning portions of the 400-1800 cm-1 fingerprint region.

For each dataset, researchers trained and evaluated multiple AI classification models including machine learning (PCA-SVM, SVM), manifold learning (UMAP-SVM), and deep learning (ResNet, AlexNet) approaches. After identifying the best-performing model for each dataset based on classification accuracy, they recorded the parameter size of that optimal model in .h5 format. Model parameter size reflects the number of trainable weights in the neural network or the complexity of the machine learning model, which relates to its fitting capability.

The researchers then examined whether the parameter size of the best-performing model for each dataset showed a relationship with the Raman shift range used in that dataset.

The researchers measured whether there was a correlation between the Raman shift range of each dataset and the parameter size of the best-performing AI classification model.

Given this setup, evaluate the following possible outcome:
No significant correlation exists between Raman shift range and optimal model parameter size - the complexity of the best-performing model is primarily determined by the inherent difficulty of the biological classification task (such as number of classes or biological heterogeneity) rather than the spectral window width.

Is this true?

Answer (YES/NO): NO